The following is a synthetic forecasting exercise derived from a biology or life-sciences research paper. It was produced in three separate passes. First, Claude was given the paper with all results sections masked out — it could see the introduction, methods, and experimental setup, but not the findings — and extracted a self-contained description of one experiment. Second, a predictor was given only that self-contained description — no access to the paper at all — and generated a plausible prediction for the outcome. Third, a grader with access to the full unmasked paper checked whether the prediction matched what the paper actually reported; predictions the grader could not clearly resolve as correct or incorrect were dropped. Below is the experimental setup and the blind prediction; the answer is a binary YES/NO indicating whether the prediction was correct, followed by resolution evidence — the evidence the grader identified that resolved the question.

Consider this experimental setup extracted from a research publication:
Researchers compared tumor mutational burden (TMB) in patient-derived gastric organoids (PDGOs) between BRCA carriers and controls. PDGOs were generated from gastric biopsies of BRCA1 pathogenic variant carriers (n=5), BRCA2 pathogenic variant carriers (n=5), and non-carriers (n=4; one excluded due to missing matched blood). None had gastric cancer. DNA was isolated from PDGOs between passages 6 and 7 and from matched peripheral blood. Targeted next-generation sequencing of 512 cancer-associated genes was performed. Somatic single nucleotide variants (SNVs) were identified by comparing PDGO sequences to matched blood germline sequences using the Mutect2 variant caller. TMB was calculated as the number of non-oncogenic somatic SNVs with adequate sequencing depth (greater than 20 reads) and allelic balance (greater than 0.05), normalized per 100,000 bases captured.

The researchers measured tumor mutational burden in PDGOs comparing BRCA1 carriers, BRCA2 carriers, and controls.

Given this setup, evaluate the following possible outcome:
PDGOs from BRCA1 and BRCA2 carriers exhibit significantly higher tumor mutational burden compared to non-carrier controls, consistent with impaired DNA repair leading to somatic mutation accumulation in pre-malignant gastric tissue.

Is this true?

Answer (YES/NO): NO